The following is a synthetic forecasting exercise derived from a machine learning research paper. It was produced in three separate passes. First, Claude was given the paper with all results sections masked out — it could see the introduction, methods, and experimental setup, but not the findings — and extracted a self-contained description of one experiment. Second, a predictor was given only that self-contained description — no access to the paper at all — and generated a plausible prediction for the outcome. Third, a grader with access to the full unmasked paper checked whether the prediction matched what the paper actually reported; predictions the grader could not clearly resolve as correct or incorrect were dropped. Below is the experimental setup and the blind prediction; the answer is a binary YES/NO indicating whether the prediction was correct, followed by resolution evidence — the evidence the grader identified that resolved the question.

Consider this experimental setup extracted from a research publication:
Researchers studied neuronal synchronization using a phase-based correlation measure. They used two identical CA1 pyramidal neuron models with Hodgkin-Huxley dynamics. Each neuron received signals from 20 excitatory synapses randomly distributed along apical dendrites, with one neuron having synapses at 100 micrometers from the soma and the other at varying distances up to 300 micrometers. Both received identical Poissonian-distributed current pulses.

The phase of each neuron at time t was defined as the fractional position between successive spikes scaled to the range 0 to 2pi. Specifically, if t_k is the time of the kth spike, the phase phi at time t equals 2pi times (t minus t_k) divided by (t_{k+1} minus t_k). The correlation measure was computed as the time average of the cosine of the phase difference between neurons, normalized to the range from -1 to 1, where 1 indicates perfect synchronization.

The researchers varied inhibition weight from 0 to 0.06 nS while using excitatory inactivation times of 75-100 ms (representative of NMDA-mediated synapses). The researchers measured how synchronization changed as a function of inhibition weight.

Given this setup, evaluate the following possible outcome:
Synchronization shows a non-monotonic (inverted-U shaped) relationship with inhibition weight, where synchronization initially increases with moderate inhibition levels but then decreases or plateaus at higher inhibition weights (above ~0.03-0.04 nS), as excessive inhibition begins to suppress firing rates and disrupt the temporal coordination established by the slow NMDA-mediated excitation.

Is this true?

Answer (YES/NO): YES